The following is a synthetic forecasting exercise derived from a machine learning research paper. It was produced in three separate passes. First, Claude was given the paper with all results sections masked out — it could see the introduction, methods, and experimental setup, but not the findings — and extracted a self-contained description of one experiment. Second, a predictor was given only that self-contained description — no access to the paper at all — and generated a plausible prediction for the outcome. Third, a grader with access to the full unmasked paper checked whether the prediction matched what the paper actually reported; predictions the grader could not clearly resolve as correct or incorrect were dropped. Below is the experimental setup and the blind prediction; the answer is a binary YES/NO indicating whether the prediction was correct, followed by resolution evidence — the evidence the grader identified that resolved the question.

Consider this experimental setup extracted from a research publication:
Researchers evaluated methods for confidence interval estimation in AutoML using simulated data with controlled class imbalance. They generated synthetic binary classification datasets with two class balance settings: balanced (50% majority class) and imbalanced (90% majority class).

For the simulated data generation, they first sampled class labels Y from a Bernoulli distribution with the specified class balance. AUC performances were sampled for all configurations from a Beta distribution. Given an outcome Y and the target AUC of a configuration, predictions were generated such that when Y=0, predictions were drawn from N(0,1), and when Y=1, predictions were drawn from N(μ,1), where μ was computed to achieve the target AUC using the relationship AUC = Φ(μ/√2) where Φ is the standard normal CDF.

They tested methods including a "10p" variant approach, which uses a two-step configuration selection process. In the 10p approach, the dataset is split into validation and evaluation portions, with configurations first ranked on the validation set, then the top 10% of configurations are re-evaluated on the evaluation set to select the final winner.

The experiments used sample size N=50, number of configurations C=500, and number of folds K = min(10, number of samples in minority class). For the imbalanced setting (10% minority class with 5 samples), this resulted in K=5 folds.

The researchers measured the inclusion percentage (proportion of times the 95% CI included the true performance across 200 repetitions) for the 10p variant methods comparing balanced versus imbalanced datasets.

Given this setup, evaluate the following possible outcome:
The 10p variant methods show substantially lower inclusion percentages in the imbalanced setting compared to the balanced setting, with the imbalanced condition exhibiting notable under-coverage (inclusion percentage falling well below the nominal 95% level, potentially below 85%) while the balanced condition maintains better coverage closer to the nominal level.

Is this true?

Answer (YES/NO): NO